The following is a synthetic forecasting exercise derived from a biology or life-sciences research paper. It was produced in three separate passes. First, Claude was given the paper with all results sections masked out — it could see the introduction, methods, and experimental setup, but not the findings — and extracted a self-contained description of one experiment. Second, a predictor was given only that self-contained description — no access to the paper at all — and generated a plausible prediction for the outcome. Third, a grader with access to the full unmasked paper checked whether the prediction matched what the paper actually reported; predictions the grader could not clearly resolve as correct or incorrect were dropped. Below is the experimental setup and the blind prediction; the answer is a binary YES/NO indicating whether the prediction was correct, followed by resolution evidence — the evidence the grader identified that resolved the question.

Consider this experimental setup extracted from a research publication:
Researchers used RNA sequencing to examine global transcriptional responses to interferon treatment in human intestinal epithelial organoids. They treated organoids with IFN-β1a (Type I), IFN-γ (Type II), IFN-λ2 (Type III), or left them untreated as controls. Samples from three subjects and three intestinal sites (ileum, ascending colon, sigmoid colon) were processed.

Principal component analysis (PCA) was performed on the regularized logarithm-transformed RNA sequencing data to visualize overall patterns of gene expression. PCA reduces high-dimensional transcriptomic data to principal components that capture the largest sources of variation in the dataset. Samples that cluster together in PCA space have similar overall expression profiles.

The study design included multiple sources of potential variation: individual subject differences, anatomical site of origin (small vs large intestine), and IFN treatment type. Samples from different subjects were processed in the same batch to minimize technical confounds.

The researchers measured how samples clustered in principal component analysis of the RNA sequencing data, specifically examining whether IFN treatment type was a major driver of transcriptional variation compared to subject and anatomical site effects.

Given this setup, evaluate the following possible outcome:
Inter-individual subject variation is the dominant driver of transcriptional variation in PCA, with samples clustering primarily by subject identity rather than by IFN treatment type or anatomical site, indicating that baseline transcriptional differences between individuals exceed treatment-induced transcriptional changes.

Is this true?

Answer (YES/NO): NO